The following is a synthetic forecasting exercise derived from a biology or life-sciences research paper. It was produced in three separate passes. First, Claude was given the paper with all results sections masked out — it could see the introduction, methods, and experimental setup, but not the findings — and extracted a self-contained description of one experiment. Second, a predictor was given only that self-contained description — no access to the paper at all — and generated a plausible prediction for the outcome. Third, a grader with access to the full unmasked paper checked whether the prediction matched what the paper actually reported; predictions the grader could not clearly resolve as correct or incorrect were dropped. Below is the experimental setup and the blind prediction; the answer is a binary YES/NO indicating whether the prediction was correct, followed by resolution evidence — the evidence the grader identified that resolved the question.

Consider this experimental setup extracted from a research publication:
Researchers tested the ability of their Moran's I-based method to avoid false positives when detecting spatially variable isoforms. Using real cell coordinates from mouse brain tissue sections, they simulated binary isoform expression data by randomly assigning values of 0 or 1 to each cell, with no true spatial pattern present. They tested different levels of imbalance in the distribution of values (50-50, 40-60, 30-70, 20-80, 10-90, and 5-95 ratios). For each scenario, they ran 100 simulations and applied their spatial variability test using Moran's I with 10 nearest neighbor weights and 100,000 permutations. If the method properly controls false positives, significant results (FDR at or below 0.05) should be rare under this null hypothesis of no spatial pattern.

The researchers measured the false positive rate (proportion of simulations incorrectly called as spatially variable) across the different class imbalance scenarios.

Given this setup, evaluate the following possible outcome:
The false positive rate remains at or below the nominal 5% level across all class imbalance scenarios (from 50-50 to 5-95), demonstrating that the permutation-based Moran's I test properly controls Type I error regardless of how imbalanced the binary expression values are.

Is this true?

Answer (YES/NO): YES